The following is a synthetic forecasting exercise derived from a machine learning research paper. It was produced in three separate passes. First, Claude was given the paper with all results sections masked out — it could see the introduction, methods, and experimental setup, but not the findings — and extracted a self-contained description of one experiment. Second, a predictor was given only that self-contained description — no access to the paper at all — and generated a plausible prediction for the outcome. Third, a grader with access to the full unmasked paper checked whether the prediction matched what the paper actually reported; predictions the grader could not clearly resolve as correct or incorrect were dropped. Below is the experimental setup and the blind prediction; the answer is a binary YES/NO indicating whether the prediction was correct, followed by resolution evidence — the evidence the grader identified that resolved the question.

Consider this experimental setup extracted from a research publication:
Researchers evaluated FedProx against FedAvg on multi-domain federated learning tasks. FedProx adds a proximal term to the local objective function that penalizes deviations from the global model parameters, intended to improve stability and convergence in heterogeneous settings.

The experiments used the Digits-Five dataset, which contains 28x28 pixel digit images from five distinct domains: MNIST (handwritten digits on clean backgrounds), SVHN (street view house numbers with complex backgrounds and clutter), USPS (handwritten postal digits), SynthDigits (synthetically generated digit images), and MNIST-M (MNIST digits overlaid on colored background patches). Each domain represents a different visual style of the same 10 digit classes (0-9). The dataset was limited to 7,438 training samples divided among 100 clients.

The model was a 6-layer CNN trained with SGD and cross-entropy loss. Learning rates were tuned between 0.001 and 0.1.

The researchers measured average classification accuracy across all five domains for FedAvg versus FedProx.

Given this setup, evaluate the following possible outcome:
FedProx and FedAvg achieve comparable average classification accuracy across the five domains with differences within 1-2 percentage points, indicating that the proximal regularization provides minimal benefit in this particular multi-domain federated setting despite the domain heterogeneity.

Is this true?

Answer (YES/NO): YES